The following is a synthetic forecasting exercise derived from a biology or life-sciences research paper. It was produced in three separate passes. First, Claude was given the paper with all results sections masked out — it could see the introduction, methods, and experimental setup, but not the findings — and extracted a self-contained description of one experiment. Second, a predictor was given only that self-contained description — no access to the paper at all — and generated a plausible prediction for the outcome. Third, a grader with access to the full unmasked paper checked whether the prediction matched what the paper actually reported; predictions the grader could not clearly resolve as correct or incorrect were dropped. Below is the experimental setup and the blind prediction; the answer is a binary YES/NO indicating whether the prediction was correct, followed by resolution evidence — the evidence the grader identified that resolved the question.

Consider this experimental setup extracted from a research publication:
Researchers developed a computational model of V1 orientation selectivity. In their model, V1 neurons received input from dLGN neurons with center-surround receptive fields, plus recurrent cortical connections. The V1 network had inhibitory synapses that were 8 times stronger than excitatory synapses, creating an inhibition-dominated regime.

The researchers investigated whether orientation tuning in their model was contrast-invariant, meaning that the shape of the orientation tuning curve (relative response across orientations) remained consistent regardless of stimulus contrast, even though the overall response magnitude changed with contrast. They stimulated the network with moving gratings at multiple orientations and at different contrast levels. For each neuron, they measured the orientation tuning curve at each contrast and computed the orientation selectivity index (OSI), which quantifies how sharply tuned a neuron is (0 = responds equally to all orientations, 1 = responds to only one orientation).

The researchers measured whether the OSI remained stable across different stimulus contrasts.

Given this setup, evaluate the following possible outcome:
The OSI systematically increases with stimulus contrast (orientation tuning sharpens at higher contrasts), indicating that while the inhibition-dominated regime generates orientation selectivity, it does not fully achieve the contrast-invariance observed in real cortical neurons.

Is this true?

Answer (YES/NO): NO